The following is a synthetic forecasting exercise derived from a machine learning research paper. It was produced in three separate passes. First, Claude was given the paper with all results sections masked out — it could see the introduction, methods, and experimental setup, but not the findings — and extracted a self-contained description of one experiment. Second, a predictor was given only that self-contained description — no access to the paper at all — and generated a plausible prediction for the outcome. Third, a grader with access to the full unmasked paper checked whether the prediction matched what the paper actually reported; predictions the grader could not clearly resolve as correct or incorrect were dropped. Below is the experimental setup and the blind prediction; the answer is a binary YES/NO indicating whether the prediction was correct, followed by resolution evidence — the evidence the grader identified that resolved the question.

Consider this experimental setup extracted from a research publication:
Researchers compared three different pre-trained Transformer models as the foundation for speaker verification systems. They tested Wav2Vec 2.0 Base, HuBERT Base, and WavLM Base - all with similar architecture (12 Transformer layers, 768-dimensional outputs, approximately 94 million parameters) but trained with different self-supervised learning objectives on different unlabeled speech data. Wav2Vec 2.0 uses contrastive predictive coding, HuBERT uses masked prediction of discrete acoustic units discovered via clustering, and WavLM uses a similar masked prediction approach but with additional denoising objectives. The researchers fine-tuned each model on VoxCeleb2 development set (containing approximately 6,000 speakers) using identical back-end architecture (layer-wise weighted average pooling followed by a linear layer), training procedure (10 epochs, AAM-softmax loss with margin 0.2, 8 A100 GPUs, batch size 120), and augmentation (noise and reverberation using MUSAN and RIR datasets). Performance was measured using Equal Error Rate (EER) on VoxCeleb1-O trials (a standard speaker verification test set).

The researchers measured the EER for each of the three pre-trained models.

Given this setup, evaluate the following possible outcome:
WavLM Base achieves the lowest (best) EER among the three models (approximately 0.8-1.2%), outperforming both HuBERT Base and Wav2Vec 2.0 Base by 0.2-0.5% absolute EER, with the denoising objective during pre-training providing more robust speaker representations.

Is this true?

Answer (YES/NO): NO